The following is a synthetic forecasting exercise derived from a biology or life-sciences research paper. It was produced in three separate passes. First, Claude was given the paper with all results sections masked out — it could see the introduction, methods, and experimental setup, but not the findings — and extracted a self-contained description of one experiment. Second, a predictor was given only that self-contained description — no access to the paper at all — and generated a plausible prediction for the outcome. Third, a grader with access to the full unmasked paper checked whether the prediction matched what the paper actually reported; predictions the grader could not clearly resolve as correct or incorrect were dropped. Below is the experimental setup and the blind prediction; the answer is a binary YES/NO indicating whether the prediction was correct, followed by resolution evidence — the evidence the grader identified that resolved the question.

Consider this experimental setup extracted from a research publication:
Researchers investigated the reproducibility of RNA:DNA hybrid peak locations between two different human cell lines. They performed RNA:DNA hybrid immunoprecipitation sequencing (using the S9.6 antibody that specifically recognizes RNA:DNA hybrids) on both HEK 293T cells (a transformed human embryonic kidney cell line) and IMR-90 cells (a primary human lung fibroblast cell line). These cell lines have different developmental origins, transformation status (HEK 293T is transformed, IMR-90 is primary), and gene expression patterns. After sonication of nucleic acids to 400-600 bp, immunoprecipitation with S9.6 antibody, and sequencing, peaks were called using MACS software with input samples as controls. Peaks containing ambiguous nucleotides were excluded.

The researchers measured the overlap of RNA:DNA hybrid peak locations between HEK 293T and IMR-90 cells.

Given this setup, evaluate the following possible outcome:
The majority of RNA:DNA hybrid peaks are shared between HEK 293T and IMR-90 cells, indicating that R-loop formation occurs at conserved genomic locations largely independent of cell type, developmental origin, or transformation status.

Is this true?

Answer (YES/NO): NO